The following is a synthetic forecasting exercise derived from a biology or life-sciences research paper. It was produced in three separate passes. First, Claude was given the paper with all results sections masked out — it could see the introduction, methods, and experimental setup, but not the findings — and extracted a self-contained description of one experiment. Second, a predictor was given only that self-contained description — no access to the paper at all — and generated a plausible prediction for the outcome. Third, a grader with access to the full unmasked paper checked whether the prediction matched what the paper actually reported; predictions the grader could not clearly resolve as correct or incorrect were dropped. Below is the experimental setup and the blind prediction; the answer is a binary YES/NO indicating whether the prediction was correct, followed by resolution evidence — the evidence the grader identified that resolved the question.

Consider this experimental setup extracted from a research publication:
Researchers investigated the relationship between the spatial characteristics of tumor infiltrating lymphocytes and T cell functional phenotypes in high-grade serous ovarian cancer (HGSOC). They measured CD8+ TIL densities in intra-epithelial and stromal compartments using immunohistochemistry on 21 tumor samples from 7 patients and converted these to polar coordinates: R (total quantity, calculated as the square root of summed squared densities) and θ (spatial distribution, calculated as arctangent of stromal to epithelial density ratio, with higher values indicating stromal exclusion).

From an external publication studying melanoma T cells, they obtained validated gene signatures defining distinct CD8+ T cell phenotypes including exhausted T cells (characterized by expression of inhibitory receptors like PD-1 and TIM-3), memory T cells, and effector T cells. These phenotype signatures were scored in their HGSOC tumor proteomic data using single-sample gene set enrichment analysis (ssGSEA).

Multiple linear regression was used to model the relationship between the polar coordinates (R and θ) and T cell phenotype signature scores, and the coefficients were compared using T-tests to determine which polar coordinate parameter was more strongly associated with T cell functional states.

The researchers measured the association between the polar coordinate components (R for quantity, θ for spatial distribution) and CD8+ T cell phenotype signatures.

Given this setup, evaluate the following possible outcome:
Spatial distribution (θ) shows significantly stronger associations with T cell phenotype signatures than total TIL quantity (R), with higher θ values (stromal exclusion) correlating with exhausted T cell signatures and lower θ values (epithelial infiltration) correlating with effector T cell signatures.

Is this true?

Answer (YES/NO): NO